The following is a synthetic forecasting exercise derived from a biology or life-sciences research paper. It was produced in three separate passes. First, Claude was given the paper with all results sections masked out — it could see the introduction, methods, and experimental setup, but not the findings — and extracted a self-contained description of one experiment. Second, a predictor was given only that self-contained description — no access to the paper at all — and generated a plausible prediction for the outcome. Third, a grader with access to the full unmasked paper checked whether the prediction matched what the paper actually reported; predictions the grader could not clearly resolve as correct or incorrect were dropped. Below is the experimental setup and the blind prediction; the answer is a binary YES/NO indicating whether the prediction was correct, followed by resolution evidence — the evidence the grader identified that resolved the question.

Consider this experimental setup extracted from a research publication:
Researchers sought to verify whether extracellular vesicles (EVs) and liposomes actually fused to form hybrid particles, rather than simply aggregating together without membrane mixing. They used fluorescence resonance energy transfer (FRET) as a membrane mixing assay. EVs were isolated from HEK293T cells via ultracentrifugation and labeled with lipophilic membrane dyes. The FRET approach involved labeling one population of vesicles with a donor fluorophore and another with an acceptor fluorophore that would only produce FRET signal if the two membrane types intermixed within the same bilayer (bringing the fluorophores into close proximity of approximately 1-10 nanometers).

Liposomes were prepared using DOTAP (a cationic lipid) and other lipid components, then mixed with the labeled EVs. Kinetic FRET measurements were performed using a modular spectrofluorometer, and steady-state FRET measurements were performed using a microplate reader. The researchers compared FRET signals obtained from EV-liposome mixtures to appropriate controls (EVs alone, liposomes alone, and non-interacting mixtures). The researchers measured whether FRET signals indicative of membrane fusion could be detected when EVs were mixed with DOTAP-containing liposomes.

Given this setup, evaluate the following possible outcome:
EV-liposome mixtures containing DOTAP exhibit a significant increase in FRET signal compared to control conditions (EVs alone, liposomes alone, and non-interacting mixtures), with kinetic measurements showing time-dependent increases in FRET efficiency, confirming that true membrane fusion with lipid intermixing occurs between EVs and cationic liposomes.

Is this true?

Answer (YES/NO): YES